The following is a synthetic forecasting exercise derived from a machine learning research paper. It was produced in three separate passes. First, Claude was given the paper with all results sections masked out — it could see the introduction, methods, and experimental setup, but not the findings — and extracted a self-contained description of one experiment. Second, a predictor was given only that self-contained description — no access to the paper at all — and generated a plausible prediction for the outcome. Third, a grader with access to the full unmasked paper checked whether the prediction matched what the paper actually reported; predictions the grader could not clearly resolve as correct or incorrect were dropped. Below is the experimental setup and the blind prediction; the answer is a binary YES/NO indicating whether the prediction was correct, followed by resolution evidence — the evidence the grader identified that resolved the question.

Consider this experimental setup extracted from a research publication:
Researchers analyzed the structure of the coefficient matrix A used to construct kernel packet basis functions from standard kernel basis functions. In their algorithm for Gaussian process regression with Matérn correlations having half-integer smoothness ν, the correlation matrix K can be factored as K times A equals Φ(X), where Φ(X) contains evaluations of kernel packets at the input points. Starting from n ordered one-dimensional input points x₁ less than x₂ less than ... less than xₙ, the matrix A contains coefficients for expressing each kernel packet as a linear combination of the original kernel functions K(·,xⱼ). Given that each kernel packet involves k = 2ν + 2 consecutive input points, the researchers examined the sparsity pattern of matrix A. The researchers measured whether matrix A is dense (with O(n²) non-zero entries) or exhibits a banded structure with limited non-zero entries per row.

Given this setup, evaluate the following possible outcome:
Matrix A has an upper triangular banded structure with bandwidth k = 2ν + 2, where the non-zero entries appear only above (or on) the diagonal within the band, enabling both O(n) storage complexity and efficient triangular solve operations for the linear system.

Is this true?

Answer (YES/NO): NO